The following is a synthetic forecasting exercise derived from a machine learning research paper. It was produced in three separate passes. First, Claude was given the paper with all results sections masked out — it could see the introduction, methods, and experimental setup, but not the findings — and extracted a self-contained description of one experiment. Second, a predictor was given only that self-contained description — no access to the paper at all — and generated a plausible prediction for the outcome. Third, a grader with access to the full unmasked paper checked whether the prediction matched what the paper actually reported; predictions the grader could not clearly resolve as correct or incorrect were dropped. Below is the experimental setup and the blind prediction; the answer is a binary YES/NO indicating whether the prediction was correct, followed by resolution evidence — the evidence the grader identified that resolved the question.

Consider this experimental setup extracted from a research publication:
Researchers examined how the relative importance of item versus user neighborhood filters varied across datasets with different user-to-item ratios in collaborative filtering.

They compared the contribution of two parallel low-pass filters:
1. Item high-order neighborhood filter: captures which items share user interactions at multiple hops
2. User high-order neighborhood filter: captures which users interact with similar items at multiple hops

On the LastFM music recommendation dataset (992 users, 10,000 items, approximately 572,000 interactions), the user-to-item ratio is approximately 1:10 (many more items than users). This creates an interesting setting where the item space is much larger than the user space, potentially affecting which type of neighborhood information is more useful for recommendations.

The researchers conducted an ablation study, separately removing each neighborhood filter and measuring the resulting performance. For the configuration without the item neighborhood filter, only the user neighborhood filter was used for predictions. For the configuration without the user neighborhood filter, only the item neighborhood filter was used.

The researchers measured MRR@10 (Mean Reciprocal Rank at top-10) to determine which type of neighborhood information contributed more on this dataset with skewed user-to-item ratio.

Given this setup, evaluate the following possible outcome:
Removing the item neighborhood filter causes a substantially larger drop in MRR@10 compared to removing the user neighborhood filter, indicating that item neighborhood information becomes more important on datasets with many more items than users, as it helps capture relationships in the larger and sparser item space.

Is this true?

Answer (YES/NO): YES